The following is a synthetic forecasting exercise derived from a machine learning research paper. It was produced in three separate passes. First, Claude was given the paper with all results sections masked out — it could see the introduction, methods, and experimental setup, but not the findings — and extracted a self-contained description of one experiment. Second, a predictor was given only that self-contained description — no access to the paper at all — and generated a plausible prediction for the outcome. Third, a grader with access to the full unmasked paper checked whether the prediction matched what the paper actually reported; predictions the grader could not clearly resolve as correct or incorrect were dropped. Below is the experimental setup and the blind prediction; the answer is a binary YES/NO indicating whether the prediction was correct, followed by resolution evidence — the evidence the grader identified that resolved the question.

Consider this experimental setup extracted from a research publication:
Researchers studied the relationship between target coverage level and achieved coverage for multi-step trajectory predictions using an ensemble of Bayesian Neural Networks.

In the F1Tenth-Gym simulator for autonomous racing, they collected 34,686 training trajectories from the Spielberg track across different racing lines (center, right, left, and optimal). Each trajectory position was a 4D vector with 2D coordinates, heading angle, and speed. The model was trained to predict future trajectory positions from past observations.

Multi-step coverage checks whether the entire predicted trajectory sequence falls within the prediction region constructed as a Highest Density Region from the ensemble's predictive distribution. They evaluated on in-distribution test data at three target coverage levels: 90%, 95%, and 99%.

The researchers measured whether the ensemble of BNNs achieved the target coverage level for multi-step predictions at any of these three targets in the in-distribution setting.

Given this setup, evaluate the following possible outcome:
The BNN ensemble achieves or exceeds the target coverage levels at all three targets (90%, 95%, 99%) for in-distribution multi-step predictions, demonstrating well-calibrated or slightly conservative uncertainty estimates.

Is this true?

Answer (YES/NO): NO